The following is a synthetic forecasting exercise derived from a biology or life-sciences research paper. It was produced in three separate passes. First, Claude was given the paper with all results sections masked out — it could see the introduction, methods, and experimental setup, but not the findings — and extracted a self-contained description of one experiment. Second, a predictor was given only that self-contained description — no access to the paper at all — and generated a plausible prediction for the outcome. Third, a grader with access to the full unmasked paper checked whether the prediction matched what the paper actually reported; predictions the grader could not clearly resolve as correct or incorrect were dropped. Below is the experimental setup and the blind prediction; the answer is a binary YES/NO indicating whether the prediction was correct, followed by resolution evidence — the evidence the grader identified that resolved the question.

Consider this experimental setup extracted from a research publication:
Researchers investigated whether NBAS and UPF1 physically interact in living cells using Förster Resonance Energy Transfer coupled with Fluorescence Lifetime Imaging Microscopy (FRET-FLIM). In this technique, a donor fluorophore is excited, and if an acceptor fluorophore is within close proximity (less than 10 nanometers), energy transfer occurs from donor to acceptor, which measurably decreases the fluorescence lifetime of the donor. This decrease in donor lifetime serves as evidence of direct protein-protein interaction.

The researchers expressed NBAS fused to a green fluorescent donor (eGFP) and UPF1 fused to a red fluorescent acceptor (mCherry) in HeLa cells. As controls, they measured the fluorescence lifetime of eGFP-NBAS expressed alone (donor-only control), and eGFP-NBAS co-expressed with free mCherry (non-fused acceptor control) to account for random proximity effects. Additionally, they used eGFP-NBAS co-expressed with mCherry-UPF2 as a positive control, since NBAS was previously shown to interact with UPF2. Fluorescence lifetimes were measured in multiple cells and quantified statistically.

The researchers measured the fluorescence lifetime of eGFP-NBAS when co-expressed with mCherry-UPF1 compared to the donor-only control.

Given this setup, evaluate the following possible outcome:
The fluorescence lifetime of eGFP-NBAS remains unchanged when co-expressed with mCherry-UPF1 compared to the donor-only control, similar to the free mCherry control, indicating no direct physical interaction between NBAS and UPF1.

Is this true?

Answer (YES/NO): NO